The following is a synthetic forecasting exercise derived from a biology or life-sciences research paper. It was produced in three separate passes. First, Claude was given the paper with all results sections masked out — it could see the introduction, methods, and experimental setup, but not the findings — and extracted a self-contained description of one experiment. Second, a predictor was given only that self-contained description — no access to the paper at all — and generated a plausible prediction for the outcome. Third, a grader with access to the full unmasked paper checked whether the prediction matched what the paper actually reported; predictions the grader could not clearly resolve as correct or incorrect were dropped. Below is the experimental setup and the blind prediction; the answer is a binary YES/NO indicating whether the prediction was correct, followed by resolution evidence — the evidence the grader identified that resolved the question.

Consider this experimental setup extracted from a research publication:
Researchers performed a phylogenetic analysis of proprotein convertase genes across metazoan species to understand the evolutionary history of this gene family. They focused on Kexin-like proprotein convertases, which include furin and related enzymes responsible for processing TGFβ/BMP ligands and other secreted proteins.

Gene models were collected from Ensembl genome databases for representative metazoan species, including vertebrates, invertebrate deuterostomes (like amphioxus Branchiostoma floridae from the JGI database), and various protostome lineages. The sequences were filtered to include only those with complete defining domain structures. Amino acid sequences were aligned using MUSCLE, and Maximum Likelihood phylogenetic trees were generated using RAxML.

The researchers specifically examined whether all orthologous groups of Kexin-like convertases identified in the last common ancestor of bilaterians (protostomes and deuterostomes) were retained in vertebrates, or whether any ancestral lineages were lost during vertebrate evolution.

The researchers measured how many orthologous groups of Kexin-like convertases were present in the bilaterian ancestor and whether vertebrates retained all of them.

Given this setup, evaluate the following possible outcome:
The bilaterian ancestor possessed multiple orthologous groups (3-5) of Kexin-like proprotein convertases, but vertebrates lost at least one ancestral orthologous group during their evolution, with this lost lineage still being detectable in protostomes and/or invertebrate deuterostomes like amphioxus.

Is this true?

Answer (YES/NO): NO